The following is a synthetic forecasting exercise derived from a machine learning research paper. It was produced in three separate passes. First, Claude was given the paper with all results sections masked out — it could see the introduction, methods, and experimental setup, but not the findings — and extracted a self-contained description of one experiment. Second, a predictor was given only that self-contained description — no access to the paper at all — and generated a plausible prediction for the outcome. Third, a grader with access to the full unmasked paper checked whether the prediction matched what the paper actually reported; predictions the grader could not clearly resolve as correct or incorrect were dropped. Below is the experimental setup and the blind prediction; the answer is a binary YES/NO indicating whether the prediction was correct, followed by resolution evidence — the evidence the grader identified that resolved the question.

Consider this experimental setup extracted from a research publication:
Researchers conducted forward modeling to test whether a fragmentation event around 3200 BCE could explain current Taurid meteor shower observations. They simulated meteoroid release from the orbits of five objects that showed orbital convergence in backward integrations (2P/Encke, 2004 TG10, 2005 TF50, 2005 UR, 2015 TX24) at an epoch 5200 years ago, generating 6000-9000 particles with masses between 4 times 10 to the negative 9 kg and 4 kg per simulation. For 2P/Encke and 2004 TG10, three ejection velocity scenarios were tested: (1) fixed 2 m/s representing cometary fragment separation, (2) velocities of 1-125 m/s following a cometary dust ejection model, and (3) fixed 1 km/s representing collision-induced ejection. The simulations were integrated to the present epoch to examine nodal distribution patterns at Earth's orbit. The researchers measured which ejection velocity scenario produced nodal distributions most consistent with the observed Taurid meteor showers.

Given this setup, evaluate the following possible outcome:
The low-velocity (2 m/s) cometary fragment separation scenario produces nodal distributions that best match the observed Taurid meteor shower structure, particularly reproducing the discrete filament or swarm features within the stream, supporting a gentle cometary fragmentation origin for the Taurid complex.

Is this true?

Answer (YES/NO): NO